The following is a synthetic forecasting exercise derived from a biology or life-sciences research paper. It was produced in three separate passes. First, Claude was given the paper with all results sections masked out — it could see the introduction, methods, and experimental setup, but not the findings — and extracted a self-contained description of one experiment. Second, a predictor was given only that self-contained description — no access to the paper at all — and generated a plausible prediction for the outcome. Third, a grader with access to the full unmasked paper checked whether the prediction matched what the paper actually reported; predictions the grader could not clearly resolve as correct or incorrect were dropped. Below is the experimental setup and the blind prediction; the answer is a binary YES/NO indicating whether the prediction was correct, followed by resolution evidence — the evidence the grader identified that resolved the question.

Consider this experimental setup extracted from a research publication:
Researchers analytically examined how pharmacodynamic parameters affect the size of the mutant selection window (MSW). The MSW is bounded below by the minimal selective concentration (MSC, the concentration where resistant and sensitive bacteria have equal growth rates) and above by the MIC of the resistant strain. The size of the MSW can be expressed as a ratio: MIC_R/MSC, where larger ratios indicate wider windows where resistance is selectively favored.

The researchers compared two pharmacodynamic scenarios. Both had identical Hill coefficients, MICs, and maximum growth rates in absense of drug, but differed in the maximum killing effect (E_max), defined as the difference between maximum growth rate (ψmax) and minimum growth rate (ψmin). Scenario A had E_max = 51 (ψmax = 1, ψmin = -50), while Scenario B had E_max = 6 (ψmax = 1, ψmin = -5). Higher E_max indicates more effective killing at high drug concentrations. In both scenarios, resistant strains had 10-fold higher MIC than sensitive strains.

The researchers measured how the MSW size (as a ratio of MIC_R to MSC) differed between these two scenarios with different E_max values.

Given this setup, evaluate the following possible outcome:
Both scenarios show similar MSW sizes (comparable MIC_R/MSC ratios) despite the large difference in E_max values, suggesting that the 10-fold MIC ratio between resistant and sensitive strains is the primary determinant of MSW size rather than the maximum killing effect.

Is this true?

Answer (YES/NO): NO